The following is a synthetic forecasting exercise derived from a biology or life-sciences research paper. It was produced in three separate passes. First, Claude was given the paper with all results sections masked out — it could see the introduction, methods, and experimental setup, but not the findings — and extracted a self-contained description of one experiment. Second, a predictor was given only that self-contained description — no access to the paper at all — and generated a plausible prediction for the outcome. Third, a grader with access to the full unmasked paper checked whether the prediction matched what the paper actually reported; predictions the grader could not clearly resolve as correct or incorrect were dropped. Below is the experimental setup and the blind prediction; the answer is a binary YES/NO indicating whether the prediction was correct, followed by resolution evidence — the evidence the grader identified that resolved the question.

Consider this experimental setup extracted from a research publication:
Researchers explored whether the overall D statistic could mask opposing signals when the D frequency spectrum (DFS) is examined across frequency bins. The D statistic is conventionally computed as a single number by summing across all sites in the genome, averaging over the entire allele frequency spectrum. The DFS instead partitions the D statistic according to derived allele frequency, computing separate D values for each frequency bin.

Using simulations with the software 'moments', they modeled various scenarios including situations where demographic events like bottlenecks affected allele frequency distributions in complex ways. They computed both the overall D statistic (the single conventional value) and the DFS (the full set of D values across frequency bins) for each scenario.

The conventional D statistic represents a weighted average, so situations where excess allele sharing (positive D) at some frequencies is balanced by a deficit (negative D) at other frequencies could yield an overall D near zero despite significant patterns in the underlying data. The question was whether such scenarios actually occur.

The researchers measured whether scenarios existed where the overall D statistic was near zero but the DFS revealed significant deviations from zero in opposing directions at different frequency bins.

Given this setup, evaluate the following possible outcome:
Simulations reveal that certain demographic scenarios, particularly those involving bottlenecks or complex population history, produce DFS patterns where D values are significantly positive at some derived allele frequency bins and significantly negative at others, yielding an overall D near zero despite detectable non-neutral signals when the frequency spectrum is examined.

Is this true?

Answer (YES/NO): YES